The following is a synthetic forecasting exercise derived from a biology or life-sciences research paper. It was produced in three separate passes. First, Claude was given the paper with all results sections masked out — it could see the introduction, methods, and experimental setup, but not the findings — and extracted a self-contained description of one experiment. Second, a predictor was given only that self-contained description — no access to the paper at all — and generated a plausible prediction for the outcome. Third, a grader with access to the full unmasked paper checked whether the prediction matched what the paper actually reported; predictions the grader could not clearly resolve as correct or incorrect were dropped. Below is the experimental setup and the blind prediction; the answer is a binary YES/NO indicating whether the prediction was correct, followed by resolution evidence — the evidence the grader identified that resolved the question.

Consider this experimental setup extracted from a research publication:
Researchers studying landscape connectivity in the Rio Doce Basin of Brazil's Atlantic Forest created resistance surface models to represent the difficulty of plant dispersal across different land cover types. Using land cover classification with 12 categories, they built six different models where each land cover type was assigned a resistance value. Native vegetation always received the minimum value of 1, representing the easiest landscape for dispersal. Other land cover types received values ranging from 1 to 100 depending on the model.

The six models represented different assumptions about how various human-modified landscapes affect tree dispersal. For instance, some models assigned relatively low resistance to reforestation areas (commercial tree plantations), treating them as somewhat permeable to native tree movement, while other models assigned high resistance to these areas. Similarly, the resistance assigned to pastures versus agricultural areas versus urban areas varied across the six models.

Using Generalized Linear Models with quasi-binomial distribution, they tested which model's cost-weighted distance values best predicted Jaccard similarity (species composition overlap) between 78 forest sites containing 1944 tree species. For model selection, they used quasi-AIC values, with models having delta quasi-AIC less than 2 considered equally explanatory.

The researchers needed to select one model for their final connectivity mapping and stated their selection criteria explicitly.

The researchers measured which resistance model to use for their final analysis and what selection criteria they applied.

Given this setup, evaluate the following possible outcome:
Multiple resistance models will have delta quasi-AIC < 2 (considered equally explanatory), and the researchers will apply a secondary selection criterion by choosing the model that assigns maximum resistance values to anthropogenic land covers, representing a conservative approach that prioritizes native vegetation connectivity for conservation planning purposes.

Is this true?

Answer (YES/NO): NO